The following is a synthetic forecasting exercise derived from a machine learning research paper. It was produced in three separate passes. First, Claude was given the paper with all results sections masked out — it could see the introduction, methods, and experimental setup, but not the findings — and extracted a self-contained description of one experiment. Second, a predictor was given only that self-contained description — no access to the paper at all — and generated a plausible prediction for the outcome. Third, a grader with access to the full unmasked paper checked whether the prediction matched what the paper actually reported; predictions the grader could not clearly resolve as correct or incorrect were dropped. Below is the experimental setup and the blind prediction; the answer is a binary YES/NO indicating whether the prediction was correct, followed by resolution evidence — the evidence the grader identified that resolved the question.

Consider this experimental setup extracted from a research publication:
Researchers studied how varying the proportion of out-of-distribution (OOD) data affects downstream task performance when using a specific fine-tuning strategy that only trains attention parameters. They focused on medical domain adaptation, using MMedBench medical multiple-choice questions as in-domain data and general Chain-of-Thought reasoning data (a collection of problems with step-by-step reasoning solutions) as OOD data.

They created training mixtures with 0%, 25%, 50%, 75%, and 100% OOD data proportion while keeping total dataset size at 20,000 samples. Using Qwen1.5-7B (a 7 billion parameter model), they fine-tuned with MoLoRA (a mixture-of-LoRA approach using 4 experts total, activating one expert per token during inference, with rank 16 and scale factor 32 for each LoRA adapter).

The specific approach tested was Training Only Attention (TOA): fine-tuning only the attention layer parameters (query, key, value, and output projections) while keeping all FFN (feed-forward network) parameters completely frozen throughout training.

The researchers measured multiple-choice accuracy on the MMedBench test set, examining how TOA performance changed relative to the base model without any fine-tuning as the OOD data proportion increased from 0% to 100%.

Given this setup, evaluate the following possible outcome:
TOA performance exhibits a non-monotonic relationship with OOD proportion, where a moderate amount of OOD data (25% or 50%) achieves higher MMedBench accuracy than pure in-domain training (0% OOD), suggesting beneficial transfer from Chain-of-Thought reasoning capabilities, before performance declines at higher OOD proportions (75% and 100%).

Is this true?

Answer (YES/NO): NO